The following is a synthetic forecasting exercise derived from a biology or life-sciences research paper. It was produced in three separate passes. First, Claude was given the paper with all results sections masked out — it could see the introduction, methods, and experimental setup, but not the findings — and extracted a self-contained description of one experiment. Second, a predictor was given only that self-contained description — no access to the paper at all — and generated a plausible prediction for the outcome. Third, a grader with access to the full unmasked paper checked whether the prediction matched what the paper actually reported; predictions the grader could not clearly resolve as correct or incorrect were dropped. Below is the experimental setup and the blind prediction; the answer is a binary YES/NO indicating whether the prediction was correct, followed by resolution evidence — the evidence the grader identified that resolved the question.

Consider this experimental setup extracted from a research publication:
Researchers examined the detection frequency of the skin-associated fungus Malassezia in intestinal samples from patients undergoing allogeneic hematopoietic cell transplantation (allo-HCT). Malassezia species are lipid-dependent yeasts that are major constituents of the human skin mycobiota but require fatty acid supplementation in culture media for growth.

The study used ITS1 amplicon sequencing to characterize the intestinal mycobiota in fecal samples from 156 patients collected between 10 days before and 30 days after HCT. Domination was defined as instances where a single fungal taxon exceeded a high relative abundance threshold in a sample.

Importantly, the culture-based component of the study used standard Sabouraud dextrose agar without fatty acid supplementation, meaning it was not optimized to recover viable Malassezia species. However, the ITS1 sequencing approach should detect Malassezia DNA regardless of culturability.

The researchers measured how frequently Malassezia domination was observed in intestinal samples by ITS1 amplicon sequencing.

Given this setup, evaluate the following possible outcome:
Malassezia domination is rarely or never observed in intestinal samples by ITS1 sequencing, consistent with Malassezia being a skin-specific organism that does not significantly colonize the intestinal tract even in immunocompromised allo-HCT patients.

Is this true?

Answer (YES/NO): YES